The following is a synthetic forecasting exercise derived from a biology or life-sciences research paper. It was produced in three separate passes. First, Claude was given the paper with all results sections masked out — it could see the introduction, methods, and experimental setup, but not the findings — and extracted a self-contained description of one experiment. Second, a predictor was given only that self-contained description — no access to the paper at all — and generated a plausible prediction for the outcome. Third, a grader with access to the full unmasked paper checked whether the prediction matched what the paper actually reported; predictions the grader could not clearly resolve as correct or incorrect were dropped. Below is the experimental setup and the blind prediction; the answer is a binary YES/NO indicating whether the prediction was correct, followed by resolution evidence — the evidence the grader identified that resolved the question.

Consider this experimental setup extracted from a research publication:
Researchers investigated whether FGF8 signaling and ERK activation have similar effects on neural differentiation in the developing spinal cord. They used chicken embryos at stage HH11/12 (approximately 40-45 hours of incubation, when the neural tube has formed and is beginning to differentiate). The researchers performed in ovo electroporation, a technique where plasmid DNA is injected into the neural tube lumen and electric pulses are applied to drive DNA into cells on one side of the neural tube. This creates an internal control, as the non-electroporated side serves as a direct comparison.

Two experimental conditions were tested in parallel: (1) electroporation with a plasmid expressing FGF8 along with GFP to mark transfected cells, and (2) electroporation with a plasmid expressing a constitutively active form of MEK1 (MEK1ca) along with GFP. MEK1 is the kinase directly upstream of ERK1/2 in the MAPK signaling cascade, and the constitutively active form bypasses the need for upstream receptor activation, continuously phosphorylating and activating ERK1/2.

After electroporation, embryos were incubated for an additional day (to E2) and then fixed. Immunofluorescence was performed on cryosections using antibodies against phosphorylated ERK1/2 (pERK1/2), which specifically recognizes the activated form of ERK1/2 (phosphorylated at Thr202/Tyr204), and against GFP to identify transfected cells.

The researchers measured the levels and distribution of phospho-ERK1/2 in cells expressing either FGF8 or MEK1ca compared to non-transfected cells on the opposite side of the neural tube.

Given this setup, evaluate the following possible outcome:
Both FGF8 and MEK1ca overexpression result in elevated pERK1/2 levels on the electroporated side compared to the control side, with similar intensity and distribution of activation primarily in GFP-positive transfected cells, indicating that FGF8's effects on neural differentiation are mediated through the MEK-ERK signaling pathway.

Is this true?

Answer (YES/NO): NO